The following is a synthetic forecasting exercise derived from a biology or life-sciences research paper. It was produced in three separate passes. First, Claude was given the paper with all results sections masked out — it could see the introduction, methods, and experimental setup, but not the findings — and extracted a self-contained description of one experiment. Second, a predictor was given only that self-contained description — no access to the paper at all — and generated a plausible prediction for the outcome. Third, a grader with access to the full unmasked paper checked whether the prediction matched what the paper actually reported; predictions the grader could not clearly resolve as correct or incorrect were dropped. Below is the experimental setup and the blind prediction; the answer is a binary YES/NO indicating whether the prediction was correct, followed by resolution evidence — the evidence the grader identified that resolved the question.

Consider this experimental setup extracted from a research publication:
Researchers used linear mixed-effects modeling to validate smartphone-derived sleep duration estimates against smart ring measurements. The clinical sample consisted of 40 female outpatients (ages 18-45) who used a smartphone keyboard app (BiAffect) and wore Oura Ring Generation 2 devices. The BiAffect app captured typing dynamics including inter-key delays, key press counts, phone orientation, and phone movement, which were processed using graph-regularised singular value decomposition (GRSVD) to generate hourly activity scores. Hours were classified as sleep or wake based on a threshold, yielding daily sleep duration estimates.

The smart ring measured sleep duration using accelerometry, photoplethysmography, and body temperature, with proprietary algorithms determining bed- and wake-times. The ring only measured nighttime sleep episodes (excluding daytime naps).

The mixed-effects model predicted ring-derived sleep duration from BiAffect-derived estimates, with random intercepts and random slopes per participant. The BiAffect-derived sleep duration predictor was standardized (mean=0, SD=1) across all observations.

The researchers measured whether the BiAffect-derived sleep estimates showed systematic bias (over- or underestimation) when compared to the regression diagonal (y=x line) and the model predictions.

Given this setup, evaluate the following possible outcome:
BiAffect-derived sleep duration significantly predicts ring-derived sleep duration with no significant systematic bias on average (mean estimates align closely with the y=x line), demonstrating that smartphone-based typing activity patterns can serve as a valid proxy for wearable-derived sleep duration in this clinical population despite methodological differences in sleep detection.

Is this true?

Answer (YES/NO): NO